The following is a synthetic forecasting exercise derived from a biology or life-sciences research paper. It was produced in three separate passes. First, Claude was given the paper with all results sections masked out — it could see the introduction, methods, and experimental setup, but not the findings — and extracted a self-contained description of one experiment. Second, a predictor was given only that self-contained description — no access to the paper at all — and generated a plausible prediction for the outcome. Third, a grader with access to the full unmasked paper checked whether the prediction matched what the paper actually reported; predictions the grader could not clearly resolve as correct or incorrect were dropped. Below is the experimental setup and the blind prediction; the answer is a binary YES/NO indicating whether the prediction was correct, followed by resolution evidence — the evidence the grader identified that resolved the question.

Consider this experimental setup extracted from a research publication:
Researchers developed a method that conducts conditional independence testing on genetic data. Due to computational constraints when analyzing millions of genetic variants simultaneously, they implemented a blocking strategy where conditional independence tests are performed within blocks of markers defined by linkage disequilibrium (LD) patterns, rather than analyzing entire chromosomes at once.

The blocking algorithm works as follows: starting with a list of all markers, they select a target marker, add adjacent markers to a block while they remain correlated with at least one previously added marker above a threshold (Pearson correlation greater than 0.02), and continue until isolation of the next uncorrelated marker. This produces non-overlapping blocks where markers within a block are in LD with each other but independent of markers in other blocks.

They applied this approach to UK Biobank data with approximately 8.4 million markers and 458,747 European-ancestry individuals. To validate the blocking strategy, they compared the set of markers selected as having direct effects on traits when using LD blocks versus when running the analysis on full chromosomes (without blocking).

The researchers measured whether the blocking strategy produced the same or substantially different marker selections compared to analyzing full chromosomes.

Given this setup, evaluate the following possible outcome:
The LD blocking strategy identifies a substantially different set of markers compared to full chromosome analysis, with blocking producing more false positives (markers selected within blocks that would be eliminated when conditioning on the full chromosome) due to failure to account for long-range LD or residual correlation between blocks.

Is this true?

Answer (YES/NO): NO